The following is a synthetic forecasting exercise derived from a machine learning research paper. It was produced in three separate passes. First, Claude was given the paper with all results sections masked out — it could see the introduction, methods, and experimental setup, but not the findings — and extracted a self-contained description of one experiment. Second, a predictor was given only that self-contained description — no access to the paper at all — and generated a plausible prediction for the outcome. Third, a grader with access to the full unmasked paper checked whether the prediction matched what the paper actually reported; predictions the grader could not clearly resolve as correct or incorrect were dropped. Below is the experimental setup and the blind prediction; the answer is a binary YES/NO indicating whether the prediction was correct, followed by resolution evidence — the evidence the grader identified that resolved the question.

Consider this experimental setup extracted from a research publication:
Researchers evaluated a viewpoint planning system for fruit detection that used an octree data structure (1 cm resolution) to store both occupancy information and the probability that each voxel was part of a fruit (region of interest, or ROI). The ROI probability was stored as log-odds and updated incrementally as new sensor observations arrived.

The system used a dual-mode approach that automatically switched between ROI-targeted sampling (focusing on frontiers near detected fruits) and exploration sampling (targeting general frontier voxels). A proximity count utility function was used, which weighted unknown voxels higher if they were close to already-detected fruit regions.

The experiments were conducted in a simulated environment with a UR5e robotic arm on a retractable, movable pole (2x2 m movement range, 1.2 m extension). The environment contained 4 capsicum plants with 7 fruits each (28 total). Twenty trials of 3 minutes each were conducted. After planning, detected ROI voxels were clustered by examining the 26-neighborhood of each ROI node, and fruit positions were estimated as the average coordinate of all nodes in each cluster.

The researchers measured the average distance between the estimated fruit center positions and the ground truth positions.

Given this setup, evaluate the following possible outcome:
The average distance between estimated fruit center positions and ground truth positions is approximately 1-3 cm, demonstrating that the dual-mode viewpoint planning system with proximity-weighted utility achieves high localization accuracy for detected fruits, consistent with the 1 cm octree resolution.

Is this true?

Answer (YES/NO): YES